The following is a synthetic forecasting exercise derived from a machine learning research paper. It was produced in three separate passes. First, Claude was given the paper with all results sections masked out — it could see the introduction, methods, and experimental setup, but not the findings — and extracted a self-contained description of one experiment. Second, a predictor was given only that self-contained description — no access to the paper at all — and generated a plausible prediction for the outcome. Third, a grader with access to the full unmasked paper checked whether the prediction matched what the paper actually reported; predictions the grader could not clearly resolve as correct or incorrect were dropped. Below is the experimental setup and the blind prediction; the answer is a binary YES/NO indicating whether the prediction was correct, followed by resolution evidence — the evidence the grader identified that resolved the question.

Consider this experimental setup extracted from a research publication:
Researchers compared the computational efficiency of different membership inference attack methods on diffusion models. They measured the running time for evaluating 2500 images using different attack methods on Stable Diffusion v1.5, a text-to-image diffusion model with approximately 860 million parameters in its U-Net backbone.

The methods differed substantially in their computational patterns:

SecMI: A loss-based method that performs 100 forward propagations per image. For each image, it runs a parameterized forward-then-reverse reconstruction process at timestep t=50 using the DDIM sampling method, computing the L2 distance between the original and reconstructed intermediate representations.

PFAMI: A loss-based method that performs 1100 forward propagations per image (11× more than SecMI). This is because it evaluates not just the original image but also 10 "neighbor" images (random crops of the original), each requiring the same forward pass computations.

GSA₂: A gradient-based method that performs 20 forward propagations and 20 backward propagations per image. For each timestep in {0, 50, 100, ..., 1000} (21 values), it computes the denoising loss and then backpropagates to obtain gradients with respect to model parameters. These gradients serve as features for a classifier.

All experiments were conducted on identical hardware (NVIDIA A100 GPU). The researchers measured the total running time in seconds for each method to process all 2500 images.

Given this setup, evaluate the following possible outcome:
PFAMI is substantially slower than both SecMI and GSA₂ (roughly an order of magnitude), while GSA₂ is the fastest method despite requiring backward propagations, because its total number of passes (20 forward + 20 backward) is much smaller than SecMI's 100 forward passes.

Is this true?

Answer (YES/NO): NO